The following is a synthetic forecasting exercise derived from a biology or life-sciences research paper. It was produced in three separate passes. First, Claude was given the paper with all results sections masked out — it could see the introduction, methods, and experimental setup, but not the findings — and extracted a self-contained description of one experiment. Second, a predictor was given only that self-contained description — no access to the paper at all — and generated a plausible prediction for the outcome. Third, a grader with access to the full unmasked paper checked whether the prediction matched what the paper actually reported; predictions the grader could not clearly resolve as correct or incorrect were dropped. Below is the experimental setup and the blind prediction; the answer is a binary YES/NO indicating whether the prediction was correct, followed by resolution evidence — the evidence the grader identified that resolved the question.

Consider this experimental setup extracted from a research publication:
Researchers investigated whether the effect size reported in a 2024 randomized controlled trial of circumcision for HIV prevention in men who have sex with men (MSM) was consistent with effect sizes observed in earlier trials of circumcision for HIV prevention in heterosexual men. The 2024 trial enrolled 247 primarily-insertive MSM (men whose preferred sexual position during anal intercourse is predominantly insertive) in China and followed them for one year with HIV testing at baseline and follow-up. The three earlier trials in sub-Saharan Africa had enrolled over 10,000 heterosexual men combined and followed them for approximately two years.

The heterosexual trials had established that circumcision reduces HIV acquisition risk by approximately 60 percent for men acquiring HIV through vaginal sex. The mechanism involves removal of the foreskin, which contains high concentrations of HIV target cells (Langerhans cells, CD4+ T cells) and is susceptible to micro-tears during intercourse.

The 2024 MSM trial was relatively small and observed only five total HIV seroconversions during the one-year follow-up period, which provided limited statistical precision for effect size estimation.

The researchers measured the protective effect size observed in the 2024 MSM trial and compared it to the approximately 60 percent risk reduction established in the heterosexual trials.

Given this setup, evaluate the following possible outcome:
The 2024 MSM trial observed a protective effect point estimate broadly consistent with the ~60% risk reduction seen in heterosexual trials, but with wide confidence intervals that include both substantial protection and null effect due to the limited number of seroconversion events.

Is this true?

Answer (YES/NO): NO